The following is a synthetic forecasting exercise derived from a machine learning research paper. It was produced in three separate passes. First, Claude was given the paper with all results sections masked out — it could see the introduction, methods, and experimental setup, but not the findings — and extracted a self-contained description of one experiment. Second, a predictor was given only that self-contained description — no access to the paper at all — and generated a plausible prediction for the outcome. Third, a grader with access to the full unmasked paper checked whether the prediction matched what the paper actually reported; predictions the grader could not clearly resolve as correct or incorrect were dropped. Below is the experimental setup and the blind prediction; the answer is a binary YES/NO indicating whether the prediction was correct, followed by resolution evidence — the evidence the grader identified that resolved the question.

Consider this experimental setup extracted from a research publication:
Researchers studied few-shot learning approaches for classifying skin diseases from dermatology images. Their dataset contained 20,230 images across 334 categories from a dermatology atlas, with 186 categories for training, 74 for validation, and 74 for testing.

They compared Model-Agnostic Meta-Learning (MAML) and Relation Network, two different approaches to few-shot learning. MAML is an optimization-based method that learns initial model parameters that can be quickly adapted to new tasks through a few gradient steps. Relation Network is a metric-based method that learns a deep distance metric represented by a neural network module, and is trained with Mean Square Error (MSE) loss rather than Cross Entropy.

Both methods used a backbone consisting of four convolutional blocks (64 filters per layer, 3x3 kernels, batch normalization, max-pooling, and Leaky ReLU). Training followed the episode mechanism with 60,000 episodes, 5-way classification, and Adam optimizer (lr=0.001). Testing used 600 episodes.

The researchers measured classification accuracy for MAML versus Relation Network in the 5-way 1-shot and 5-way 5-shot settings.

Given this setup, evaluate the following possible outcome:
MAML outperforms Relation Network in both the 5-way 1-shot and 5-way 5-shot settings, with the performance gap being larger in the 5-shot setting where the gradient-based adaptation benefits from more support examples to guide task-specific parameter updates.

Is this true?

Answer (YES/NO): YES